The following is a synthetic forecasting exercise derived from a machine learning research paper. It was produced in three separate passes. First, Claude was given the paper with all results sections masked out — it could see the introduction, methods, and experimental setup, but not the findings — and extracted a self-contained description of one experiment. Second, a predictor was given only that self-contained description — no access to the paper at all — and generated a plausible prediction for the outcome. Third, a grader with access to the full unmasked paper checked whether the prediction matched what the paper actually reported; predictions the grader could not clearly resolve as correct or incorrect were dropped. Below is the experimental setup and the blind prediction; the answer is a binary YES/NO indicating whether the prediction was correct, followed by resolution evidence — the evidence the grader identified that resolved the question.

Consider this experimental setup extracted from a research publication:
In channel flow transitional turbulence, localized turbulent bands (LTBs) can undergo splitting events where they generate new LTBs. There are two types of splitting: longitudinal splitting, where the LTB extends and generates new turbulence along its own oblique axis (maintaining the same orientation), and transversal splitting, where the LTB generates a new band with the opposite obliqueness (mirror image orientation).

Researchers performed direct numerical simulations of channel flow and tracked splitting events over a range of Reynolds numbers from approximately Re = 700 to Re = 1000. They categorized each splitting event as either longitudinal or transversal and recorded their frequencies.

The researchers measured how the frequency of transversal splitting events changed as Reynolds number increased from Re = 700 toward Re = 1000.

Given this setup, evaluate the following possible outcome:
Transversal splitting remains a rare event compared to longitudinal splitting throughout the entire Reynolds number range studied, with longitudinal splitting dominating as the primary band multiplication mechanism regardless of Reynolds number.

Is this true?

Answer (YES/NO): NO